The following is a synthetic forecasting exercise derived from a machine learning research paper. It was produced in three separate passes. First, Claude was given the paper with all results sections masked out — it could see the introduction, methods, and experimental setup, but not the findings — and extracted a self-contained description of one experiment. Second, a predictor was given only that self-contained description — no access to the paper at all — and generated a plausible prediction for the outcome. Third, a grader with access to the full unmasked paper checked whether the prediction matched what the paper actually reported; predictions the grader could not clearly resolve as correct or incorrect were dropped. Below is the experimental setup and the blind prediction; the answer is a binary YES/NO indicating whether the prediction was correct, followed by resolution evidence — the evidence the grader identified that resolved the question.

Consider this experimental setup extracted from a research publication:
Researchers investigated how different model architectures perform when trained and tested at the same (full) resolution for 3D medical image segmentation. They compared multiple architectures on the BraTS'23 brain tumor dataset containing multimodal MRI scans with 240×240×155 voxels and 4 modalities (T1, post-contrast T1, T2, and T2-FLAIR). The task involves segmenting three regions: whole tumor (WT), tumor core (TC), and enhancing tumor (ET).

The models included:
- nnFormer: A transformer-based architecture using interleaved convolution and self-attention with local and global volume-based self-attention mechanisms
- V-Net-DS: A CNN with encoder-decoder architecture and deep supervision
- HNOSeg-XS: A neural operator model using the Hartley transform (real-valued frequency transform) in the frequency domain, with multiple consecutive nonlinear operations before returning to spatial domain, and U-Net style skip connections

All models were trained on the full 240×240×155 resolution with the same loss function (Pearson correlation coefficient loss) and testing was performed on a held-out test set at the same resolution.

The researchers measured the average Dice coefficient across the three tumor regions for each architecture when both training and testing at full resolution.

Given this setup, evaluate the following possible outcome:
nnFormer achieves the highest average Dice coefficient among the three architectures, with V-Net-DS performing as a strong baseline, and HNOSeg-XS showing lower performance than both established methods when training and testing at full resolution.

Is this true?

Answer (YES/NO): YES